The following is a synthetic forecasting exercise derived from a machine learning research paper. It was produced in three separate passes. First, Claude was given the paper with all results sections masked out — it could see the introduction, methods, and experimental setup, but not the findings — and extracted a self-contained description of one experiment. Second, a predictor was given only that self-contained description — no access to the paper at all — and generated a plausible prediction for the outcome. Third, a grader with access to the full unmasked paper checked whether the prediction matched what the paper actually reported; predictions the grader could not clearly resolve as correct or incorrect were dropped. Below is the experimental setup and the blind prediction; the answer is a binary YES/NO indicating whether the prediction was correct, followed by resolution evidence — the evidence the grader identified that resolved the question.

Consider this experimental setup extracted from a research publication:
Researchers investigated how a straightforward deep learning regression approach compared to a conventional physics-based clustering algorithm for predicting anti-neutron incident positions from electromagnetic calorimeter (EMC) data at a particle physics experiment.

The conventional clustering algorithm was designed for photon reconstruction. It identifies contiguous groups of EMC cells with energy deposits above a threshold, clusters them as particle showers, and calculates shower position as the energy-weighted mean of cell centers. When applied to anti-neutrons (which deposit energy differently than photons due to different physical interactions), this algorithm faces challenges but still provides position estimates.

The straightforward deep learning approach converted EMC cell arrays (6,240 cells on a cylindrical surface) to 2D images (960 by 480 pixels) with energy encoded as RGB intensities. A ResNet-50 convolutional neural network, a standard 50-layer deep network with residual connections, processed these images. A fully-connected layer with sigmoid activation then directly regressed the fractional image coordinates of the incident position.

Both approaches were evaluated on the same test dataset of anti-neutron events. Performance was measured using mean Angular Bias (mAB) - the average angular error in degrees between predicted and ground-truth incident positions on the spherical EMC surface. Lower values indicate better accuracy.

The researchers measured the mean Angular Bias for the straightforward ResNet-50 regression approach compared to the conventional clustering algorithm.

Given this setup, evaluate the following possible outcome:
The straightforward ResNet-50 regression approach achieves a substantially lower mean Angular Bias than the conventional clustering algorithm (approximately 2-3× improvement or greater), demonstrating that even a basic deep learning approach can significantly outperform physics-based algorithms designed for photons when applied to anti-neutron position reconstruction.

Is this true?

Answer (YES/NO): NO